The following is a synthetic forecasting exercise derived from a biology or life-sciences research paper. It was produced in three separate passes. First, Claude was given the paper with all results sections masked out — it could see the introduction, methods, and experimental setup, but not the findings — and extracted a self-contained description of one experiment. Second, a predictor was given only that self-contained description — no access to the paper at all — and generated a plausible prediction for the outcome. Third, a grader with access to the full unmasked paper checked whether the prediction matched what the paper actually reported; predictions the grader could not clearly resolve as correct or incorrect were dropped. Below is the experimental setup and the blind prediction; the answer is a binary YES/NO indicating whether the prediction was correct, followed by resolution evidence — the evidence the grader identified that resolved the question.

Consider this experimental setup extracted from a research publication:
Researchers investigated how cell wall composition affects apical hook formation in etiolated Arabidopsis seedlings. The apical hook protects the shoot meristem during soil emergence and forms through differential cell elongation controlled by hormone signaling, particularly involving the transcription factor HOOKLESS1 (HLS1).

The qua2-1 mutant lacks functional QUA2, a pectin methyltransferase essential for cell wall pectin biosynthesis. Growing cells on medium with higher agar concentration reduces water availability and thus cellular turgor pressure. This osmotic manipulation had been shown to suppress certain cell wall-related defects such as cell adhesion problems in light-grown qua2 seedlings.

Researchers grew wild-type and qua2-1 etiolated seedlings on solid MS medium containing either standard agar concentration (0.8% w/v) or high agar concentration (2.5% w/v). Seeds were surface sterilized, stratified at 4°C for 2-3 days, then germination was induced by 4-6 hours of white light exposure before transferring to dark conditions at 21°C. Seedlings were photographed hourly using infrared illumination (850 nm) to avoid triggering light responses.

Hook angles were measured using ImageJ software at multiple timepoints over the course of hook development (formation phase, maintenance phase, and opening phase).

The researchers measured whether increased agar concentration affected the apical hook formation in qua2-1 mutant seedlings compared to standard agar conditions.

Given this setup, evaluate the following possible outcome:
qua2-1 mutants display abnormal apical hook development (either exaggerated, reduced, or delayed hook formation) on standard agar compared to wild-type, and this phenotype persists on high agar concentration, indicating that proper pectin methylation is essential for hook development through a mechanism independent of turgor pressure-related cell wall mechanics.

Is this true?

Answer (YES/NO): NO